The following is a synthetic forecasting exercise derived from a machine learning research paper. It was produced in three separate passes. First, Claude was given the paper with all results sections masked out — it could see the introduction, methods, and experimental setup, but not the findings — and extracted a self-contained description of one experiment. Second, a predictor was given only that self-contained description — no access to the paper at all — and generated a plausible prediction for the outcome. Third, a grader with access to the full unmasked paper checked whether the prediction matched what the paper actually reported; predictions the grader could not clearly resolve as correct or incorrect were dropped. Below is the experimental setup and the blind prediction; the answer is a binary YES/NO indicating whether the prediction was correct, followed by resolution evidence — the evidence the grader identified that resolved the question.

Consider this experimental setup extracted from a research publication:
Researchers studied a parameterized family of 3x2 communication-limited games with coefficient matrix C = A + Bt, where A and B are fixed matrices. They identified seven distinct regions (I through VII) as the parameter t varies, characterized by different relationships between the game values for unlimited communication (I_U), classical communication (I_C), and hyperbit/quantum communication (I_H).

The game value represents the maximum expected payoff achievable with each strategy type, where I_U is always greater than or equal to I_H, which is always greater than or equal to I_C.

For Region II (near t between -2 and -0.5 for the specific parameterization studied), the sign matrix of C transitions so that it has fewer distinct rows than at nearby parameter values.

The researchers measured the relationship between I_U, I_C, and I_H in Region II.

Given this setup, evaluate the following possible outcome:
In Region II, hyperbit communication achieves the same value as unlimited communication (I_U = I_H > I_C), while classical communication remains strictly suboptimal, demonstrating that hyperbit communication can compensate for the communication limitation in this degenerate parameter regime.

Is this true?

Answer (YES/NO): NO